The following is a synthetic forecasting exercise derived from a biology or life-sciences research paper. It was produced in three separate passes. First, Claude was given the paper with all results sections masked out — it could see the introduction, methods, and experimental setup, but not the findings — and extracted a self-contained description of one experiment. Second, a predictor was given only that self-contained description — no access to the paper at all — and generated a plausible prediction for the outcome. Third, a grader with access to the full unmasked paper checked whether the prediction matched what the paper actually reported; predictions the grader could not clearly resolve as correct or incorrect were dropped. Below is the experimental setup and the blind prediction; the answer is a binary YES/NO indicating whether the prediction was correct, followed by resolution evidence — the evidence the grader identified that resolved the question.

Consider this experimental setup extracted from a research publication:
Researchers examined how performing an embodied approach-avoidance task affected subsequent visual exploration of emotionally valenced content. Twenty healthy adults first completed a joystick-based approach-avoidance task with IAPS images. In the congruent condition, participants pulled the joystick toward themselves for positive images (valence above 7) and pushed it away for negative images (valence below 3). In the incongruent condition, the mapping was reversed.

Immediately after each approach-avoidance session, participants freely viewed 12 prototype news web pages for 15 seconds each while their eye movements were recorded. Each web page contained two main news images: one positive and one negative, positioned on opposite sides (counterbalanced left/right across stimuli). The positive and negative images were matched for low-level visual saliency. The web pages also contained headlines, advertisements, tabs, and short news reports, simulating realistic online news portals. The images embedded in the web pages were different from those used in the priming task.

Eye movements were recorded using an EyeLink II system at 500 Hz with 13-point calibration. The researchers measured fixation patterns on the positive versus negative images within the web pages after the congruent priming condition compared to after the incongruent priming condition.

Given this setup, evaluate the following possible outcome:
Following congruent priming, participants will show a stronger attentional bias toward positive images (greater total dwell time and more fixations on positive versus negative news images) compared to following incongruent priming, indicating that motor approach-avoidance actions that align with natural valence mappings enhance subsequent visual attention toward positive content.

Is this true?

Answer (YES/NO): NO